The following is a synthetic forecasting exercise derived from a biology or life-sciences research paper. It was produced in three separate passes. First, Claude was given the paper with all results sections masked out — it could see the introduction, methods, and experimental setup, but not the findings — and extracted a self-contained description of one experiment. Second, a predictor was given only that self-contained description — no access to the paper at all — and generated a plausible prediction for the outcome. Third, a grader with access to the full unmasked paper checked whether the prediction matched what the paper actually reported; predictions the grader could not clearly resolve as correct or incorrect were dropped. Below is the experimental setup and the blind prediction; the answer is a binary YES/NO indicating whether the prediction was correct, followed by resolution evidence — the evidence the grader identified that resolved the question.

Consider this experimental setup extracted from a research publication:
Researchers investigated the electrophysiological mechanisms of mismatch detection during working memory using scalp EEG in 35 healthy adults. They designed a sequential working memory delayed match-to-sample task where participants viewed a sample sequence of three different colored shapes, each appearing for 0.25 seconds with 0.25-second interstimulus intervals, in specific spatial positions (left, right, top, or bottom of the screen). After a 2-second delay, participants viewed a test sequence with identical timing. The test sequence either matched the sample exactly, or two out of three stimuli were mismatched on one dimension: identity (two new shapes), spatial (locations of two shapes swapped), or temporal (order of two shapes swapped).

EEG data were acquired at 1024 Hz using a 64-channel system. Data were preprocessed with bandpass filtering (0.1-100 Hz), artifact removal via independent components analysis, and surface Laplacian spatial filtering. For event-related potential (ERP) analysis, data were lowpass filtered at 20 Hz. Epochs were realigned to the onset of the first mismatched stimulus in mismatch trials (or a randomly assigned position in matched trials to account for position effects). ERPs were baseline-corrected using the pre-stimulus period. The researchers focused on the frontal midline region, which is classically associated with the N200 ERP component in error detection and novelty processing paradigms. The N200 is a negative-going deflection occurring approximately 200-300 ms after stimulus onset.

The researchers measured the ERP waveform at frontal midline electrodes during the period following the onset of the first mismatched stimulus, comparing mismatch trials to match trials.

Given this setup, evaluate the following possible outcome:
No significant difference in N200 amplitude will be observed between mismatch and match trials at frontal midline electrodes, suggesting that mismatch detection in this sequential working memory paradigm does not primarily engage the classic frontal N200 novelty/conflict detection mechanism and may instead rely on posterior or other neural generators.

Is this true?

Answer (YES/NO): NO